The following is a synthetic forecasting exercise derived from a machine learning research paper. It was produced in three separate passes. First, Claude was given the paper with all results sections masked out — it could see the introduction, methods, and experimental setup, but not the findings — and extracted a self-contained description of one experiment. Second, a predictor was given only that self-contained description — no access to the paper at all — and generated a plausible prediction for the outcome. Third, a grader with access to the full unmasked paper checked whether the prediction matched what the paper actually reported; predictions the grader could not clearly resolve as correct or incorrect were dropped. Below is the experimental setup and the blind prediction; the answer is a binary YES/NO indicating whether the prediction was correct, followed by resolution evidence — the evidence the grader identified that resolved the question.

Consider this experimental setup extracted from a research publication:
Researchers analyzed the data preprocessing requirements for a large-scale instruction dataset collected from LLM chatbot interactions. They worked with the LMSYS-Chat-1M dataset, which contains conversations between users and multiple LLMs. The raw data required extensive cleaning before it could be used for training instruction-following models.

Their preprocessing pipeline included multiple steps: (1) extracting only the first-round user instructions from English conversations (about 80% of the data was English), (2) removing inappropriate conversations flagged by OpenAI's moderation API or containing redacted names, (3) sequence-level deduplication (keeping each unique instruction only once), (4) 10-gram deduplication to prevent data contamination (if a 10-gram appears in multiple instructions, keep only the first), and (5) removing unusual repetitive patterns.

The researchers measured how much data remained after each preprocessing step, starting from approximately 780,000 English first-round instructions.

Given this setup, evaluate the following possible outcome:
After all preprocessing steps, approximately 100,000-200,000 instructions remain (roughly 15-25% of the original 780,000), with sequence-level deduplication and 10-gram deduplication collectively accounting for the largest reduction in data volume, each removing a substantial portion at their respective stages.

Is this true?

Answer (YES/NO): NO